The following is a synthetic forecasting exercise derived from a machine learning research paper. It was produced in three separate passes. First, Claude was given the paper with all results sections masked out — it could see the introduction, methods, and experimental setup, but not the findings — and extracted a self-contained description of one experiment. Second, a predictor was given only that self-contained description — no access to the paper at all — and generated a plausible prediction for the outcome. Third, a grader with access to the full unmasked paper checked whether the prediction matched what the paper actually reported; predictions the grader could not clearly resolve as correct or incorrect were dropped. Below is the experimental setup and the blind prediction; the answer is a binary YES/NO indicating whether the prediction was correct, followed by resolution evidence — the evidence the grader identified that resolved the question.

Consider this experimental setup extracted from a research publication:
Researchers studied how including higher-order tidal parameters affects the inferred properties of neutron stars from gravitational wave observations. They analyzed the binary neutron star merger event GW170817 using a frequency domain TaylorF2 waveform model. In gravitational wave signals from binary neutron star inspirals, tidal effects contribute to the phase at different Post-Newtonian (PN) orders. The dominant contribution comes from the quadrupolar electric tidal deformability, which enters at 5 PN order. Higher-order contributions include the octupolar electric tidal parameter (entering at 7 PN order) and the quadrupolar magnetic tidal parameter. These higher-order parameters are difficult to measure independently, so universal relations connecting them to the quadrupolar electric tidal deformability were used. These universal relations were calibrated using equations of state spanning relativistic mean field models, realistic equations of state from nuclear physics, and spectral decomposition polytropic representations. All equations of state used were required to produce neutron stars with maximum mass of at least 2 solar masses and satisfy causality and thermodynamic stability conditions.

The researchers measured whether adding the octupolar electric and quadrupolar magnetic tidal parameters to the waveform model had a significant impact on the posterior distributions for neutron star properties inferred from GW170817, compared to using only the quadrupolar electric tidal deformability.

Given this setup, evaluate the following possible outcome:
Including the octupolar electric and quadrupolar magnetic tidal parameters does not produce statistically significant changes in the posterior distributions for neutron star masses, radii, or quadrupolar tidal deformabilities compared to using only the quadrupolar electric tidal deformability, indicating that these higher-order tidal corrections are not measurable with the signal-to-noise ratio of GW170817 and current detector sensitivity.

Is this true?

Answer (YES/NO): YES